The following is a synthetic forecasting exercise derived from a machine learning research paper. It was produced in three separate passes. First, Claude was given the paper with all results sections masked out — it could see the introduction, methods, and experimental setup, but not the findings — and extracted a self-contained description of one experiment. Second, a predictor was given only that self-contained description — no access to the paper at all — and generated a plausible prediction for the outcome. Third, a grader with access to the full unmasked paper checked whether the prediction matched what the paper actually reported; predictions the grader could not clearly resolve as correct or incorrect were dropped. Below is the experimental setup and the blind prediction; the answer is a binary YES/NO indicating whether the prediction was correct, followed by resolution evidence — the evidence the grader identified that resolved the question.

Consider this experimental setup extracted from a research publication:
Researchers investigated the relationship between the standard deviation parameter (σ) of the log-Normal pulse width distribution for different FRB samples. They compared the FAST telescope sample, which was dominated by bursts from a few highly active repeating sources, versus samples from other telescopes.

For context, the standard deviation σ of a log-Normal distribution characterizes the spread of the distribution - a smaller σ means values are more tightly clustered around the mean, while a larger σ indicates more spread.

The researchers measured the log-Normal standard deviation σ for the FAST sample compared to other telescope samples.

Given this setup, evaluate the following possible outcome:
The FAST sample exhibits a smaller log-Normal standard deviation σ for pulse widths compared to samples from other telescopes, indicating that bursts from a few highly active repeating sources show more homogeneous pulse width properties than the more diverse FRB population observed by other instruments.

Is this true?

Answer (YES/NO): YES